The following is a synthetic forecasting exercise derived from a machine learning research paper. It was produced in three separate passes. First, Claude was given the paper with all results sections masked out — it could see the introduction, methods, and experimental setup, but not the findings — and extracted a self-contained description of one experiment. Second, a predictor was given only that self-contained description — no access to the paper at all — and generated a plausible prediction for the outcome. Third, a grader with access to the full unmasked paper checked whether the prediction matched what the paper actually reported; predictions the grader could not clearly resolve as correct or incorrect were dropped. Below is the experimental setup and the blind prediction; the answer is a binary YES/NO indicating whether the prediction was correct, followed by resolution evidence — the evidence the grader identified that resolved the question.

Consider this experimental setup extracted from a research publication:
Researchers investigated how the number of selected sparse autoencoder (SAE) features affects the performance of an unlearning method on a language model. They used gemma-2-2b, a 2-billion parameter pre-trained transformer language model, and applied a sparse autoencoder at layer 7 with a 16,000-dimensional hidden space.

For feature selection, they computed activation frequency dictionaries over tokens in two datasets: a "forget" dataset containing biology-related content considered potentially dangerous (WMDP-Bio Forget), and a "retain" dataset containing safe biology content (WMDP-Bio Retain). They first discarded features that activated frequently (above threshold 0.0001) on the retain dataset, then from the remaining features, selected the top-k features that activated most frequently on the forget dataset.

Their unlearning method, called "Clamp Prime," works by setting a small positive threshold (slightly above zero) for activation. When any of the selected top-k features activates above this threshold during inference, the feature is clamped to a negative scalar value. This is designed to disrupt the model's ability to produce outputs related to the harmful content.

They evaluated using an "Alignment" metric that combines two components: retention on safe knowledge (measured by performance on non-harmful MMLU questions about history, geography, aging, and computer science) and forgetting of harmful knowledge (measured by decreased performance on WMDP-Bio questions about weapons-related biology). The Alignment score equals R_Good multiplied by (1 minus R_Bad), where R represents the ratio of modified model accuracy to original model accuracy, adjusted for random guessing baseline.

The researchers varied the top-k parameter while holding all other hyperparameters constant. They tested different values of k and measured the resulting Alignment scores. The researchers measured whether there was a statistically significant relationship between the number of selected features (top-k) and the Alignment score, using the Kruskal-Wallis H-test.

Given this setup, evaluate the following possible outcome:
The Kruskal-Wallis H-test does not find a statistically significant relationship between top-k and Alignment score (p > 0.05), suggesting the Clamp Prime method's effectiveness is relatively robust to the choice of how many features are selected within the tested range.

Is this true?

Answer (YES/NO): NO